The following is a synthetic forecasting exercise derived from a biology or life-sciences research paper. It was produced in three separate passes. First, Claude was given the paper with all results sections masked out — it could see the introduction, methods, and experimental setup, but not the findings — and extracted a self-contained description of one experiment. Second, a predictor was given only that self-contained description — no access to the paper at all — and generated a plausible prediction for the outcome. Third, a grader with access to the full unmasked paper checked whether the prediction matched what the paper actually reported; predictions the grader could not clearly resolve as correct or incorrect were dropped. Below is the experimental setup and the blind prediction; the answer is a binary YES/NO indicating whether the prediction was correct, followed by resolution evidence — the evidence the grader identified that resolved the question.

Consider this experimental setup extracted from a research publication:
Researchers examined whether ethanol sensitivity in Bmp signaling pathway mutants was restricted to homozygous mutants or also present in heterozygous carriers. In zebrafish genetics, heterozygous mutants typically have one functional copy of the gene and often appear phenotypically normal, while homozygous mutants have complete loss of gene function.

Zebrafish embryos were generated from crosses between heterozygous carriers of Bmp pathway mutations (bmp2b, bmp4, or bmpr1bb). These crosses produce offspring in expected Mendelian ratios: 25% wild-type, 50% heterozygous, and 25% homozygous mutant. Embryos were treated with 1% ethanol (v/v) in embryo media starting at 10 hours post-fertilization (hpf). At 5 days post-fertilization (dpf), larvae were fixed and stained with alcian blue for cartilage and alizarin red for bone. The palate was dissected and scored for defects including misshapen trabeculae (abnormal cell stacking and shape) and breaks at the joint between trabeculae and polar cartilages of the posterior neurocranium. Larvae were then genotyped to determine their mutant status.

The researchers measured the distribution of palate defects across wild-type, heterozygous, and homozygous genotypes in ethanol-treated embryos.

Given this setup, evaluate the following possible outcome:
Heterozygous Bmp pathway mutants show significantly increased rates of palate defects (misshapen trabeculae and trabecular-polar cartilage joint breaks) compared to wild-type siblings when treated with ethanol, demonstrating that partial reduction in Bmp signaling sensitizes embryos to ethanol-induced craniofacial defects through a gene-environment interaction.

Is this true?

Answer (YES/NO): YES